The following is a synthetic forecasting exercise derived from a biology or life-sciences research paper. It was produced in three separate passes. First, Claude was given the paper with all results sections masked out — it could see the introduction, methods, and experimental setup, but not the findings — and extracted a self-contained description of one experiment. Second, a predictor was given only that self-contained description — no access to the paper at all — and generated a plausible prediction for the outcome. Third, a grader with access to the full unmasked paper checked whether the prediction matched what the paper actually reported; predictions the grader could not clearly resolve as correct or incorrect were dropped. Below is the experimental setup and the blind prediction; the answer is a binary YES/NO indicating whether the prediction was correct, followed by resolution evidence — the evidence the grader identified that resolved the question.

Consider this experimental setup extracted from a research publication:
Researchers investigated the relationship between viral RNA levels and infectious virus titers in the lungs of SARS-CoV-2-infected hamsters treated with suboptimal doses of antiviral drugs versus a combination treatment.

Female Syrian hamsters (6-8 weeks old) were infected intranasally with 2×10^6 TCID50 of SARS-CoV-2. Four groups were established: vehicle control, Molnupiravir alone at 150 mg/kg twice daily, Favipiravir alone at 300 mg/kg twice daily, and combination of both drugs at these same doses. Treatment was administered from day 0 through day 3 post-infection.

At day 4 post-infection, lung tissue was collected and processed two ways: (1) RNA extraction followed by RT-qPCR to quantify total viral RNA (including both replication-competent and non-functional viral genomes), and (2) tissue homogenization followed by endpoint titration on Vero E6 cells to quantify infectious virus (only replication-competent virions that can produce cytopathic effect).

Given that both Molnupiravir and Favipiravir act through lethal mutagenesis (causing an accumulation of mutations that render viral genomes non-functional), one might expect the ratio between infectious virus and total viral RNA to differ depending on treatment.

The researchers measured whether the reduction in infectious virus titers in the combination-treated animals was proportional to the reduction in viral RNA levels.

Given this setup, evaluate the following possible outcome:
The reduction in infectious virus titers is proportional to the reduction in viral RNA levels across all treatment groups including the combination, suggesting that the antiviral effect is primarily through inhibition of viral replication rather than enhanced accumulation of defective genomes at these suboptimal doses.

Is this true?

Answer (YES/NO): NO